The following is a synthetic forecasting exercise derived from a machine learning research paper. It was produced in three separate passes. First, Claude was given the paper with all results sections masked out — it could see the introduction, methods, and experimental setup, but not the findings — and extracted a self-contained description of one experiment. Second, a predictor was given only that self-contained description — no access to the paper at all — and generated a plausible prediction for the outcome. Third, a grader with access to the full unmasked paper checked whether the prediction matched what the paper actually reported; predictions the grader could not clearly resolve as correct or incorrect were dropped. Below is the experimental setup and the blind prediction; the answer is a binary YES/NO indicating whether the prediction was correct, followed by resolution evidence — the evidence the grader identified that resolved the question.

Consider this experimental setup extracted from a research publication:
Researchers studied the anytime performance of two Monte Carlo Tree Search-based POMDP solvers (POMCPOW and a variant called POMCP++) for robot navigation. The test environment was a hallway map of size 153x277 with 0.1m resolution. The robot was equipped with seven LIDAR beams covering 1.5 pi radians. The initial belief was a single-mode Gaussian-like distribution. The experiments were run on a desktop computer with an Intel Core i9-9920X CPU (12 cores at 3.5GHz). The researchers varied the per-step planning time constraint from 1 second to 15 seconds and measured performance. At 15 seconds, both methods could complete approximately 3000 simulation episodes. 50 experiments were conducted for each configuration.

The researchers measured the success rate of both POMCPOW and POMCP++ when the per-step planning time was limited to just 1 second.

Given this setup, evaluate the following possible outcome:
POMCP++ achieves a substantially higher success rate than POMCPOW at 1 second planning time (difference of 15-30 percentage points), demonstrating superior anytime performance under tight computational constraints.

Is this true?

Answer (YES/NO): NO